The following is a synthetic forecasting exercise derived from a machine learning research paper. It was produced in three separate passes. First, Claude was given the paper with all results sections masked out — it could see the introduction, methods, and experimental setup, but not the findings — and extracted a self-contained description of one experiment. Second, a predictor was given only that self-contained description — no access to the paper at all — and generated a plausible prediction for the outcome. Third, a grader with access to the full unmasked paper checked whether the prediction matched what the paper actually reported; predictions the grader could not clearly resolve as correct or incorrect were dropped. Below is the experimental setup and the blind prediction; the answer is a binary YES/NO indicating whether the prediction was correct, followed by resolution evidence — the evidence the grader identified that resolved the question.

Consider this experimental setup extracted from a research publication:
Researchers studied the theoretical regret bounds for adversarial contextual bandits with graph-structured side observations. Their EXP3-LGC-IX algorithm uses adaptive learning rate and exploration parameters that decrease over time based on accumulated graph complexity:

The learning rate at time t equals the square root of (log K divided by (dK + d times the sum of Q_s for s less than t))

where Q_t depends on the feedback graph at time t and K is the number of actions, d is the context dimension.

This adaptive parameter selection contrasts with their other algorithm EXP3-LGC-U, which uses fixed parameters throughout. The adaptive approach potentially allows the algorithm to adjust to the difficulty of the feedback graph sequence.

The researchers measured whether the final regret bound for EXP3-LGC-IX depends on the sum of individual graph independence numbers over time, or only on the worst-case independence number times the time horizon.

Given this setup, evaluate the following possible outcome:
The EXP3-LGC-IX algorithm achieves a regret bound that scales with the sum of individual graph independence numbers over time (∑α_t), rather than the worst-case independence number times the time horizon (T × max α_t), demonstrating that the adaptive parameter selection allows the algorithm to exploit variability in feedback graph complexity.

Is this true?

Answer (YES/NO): YES